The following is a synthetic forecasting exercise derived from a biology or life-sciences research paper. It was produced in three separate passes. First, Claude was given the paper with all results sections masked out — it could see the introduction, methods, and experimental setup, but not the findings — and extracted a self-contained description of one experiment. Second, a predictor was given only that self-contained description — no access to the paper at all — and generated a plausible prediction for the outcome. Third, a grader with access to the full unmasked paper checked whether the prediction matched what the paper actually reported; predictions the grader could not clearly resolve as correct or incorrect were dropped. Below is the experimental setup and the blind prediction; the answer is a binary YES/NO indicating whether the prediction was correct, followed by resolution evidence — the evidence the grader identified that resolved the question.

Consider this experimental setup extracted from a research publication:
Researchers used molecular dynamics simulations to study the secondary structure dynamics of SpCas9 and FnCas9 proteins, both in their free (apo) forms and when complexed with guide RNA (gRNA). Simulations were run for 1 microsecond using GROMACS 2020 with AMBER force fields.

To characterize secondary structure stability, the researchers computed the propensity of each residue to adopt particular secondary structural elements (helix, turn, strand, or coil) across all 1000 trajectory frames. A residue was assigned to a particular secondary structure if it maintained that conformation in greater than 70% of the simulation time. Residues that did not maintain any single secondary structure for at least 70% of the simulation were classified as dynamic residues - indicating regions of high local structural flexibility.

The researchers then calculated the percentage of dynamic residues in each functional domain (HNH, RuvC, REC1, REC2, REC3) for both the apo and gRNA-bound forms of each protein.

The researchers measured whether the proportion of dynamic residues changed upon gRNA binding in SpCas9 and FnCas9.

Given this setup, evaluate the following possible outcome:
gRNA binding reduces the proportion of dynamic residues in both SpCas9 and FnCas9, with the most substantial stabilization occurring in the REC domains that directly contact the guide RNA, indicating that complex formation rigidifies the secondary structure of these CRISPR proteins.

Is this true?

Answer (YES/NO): NO